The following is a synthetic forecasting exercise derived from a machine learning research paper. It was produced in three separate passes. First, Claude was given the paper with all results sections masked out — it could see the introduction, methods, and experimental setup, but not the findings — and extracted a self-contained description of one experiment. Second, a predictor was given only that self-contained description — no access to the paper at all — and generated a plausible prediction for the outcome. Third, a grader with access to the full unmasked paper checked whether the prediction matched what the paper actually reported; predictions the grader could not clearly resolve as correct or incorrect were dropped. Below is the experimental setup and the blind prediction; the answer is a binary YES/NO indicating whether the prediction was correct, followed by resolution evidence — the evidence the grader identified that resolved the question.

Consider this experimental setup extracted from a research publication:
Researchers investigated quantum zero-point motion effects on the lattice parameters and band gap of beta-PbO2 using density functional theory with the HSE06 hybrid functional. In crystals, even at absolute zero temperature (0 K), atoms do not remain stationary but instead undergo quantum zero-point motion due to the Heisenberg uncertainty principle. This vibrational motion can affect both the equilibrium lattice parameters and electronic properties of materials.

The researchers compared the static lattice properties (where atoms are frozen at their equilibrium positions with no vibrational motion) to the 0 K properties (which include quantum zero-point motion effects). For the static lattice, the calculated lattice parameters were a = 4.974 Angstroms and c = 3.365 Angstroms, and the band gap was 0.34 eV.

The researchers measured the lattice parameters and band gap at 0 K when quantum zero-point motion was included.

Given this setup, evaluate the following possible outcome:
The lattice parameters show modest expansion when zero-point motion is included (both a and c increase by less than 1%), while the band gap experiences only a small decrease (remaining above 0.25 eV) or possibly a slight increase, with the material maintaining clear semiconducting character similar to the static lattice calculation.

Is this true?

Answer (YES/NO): NO